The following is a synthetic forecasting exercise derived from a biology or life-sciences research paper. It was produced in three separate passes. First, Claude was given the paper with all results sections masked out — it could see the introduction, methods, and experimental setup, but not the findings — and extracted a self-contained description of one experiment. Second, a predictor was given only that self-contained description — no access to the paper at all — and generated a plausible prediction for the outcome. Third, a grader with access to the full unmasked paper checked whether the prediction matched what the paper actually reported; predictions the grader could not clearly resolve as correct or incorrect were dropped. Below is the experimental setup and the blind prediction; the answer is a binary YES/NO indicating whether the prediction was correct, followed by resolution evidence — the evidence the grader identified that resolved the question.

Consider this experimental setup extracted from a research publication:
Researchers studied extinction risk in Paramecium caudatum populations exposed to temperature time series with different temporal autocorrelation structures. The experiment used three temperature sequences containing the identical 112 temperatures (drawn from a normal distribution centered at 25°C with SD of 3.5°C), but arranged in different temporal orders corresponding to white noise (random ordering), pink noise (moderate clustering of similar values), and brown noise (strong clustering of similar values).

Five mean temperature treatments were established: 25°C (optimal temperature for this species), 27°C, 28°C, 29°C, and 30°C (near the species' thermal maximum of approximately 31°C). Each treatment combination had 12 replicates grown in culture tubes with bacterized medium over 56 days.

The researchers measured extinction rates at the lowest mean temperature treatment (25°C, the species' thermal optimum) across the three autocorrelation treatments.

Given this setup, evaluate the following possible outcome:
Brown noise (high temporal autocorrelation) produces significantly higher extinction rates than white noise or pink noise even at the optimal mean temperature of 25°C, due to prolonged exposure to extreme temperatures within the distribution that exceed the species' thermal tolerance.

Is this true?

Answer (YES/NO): NO